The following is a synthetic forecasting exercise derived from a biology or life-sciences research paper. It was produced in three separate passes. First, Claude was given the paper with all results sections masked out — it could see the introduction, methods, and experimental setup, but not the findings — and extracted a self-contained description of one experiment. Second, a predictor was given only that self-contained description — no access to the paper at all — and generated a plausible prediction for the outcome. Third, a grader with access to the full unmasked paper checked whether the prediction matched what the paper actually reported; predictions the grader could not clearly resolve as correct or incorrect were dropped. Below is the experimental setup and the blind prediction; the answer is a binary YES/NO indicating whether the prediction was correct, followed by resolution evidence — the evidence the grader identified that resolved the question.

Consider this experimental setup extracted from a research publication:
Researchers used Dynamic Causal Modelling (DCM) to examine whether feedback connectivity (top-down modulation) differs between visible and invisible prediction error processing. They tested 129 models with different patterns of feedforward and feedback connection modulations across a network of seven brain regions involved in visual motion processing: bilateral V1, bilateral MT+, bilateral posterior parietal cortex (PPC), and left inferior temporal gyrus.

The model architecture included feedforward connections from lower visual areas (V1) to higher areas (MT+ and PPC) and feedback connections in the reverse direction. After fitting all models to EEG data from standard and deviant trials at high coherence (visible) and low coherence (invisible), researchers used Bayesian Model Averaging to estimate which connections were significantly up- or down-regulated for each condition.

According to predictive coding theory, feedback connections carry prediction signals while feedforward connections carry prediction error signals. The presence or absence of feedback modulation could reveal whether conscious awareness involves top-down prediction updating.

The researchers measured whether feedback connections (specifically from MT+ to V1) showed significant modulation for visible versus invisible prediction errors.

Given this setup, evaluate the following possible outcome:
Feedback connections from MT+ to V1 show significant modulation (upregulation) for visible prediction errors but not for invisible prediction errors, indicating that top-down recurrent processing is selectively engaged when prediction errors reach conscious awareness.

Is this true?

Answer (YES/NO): NO